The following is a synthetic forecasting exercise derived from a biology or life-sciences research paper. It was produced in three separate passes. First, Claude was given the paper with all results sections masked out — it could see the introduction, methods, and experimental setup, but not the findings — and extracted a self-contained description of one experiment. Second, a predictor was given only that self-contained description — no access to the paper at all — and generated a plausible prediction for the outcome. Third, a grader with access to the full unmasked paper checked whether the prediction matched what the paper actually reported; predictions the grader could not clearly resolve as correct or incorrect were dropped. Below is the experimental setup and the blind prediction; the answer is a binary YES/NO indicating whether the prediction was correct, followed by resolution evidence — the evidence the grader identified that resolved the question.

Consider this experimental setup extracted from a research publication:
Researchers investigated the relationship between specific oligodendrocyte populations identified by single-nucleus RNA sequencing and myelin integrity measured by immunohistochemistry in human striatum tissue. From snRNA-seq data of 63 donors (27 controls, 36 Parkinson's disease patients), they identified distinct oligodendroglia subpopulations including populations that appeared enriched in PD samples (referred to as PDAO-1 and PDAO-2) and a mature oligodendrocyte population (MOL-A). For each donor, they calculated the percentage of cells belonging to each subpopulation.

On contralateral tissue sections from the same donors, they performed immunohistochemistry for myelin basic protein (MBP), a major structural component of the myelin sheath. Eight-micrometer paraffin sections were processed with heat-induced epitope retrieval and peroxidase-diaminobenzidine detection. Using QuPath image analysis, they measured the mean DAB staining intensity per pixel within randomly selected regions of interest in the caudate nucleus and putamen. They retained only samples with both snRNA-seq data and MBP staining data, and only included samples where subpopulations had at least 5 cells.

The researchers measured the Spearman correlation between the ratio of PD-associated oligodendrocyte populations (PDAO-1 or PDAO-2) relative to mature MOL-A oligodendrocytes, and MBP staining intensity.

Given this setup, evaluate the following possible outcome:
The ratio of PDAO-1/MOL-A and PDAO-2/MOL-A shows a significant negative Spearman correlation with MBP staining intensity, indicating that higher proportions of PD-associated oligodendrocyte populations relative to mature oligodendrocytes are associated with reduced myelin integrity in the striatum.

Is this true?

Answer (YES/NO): YES